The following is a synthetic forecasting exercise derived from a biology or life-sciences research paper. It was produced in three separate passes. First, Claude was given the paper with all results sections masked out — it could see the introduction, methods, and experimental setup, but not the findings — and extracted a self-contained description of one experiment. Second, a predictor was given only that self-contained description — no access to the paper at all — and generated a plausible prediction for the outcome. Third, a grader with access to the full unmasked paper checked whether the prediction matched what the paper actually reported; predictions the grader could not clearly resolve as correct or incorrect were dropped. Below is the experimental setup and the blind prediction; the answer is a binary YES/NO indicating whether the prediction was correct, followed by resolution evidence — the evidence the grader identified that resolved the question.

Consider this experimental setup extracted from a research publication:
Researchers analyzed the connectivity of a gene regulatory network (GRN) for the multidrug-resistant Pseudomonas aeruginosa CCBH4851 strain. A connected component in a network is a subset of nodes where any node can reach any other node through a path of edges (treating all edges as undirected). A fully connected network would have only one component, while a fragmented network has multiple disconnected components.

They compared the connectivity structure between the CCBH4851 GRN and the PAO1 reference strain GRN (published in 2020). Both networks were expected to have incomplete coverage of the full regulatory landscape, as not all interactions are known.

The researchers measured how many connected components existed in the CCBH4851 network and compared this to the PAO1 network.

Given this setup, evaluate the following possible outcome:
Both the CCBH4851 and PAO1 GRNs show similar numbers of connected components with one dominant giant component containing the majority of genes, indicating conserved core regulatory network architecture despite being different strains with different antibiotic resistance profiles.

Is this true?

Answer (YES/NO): NO